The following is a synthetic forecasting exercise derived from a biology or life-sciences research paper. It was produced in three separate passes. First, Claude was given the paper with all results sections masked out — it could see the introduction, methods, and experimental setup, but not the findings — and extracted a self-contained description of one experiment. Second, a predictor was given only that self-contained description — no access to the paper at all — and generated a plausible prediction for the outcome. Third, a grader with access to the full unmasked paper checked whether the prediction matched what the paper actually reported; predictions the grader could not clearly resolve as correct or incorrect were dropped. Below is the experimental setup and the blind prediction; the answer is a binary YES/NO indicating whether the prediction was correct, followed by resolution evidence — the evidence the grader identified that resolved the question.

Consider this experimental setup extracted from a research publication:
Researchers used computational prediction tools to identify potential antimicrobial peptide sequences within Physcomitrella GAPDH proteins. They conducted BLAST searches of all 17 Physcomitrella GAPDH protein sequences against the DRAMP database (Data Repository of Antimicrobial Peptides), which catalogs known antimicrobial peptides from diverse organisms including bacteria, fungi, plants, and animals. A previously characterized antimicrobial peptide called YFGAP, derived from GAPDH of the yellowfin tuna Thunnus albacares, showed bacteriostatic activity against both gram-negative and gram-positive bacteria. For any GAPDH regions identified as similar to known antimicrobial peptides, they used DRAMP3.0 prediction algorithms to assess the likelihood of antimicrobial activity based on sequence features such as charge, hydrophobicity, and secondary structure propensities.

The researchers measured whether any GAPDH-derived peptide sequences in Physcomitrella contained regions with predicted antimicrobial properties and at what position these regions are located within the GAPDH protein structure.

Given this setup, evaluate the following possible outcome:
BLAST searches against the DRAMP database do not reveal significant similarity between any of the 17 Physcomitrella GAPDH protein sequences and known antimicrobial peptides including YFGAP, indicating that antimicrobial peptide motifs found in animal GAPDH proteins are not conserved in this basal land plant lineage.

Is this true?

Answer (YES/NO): NO